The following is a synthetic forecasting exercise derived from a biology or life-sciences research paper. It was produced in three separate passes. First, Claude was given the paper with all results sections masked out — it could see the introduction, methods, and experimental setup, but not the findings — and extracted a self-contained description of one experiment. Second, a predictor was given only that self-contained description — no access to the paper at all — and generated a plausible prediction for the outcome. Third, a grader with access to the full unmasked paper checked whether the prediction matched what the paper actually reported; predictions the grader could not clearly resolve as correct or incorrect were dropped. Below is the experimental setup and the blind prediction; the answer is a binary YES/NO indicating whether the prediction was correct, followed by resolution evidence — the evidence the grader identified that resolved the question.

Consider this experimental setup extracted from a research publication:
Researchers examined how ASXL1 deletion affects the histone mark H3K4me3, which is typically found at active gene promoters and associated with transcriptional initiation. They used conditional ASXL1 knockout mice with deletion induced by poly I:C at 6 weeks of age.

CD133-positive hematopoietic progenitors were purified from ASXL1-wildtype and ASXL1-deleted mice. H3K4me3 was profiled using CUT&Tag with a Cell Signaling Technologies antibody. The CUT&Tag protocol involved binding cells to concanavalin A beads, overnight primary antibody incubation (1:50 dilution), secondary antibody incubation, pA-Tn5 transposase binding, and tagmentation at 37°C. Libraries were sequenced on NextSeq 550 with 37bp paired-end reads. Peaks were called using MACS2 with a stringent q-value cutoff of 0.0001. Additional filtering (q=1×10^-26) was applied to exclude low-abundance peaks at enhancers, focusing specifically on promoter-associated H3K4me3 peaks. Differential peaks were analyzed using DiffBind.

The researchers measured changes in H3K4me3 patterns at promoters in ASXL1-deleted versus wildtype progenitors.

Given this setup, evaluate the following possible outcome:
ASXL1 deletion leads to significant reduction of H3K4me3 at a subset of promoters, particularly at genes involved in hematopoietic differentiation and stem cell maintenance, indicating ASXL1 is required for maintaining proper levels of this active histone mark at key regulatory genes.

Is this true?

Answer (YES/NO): NO